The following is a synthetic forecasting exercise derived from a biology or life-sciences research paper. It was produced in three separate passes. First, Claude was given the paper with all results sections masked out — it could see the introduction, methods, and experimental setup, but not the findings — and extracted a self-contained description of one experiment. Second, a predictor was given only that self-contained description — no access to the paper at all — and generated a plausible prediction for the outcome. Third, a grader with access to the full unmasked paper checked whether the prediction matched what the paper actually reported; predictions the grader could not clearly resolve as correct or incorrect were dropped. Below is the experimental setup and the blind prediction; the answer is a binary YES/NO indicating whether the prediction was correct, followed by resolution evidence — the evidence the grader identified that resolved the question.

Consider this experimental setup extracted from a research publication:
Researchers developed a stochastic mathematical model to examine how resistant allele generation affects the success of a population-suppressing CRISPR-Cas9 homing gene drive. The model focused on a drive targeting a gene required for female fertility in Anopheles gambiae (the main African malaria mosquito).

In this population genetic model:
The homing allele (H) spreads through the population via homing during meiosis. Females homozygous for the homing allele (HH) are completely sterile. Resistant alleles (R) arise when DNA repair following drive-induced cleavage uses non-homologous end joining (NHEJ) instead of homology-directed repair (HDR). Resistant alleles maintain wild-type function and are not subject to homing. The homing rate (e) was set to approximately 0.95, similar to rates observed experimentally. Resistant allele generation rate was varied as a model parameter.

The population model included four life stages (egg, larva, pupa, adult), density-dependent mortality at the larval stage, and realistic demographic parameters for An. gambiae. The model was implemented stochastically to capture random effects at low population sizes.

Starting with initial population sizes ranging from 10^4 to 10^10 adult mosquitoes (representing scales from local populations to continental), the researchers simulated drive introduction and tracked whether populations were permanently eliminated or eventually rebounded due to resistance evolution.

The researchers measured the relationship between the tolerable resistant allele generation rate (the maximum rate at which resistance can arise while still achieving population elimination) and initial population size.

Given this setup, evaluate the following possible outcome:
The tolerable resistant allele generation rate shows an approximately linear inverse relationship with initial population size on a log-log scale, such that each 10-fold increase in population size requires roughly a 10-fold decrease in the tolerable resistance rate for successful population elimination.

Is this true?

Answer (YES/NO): YES